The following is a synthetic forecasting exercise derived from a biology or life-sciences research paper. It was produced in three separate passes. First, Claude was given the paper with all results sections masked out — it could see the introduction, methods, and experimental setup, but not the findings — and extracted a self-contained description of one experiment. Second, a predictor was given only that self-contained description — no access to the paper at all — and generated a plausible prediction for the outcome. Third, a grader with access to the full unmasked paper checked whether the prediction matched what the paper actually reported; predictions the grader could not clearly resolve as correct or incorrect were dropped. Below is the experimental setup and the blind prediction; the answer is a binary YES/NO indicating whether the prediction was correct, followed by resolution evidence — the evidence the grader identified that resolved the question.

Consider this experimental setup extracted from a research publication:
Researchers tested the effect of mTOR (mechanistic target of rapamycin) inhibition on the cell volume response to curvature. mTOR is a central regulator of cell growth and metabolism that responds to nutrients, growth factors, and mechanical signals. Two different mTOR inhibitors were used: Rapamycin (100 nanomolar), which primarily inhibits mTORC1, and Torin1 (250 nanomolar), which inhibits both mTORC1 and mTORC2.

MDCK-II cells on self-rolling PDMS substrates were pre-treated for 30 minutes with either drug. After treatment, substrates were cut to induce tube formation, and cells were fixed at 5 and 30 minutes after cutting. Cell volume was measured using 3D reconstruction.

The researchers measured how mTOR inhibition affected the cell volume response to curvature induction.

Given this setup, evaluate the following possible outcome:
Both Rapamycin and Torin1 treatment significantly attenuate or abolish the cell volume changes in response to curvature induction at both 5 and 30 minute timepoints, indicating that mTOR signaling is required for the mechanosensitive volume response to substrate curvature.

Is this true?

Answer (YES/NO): NO